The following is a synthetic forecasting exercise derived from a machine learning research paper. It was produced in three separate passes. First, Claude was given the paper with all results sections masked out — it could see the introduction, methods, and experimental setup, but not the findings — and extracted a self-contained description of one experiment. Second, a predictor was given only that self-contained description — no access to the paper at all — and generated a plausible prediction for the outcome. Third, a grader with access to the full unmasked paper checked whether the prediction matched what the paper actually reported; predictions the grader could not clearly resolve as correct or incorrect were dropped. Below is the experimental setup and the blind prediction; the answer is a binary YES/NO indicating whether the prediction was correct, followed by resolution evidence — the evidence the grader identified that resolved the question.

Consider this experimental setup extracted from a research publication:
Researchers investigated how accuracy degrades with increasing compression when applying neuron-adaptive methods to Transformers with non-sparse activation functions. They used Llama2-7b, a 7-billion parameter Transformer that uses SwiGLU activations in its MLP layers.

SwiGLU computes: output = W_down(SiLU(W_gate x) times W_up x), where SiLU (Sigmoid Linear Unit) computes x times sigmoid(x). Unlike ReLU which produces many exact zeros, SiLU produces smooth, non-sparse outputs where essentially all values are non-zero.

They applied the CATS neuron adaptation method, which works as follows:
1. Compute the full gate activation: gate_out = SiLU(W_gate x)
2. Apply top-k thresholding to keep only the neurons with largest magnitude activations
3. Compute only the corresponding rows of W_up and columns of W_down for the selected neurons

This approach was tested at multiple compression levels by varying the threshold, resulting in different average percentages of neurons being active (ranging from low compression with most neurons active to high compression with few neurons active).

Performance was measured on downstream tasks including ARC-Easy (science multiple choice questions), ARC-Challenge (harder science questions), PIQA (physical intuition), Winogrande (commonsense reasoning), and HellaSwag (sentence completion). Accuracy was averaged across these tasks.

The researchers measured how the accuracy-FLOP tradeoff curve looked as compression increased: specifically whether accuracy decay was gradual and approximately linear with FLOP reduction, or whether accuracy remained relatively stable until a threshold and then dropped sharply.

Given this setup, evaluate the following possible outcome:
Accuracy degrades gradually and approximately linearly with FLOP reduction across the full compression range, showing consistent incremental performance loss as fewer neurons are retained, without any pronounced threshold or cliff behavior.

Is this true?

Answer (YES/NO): NO